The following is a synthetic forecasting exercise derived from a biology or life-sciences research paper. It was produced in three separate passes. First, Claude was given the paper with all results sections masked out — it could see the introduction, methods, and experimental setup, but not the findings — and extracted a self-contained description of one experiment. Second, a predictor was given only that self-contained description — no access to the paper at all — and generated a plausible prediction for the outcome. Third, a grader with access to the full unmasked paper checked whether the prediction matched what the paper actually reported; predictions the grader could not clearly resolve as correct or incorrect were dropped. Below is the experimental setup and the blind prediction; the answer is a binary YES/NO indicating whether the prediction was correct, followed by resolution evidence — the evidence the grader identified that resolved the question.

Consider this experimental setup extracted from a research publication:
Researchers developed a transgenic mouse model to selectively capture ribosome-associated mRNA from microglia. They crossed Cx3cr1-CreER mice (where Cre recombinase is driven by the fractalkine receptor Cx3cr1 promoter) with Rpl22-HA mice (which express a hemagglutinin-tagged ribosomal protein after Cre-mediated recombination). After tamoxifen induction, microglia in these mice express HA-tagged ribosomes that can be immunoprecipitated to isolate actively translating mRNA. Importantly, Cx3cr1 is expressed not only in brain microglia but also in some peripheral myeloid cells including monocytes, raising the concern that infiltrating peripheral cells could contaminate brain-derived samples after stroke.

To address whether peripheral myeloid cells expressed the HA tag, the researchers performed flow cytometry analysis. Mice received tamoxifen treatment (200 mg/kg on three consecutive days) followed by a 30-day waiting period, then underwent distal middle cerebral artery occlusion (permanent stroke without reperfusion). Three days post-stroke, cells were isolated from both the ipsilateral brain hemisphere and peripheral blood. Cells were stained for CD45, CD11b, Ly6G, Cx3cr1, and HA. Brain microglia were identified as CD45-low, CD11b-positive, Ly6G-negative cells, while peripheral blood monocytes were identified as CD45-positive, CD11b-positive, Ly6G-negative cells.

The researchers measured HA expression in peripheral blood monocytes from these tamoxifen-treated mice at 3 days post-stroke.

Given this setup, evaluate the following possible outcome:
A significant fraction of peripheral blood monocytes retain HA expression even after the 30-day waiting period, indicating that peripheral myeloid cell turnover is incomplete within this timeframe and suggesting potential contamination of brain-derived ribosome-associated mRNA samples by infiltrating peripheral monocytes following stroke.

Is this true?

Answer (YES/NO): NO